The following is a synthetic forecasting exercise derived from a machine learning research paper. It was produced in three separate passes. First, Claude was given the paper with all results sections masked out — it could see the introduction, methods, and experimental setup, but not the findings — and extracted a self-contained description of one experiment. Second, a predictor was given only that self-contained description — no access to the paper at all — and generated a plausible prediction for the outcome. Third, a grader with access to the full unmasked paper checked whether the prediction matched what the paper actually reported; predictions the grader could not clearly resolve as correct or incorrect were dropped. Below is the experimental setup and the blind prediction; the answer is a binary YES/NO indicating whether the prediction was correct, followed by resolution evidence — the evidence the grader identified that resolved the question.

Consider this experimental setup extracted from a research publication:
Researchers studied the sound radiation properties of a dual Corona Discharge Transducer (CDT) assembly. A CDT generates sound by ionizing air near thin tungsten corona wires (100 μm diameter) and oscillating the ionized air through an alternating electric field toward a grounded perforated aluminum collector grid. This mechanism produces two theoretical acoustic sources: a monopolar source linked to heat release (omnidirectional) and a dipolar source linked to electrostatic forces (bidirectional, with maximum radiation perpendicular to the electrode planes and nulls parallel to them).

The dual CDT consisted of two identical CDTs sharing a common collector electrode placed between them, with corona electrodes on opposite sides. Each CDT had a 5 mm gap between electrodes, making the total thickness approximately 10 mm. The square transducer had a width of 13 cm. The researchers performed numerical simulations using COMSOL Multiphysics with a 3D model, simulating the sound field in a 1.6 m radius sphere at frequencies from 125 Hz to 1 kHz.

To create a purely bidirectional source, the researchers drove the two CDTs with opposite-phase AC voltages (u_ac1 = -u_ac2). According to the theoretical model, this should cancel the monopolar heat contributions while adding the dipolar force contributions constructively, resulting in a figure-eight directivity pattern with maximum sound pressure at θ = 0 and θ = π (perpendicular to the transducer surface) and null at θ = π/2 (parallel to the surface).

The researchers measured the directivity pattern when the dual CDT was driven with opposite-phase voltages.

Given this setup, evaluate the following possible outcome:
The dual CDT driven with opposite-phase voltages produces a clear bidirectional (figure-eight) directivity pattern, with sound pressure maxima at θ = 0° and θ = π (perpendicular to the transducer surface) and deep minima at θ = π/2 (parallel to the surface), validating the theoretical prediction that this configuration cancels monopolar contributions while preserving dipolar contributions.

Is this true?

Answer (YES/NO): YES